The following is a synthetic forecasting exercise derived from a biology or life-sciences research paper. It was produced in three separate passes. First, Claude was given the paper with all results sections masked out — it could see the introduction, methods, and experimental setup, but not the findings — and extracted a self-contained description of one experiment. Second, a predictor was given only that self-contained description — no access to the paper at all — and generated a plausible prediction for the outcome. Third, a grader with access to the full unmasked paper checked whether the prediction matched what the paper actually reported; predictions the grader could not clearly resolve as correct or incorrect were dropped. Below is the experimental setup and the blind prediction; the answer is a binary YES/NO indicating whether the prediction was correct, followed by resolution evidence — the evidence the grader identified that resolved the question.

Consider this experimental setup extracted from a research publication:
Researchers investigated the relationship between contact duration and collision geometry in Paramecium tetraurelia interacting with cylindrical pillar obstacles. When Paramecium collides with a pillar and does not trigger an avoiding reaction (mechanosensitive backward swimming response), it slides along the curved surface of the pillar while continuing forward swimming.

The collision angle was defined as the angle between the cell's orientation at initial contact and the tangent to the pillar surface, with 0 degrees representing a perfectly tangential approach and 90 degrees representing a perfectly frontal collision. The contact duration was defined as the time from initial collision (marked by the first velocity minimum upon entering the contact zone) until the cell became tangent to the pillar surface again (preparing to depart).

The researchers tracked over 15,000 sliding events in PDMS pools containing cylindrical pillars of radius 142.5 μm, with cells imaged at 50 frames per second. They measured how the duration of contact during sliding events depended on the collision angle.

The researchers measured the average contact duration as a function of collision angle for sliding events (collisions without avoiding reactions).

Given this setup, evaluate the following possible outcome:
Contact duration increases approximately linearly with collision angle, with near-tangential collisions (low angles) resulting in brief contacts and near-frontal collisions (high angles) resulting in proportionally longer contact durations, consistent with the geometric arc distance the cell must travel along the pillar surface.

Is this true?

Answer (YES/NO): NO